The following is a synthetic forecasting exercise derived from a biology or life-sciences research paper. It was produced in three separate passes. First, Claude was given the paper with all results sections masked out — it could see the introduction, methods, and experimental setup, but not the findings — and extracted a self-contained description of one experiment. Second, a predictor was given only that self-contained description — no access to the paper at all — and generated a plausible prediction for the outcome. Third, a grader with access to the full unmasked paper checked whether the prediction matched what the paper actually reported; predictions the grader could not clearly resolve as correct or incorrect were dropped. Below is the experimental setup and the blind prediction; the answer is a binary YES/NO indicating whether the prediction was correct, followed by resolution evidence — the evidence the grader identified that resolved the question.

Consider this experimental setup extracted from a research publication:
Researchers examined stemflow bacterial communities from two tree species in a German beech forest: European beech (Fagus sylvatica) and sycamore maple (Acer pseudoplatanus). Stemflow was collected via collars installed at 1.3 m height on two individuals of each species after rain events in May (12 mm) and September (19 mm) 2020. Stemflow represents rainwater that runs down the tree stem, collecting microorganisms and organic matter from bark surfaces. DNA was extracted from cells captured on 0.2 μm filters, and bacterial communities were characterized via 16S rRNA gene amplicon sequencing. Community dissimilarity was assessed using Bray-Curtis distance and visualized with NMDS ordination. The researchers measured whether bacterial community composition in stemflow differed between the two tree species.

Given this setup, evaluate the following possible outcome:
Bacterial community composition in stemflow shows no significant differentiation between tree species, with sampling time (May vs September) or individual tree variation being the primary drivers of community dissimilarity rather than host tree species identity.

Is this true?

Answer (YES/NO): NO